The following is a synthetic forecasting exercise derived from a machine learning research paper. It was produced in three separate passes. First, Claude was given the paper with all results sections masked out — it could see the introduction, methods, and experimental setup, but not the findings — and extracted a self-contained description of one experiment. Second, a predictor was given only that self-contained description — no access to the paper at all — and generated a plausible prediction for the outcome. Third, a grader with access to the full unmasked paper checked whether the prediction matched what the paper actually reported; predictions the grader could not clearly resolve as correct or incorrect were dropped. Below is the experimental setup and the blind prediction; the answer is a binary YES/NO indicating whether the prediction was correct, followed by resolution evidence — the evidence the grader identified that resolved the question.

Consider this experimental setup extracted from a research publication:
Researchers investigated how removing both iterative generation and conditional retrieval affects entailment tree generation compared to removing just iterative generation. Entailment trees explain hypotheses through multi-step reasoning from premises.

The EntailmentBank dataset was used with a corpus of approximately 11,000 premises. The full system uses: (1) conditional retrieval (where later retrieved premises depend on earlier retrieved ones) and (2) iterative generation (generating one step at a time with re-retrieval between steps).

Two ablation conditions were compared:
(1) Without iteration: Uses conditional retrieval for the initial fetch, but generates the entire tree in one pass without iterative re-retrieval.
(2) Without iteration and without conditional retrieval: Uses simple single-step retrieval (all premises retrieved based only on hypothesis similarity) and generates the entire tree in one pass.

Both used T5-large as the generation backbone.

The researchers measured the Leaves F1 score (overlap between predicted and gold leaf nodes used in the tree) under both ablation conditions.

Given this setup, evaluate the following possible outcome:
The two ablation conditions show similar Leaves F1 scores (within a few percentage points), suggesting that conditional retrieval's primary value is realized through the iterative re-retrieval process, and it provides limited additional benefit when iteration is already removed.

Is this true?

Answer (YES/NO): NO